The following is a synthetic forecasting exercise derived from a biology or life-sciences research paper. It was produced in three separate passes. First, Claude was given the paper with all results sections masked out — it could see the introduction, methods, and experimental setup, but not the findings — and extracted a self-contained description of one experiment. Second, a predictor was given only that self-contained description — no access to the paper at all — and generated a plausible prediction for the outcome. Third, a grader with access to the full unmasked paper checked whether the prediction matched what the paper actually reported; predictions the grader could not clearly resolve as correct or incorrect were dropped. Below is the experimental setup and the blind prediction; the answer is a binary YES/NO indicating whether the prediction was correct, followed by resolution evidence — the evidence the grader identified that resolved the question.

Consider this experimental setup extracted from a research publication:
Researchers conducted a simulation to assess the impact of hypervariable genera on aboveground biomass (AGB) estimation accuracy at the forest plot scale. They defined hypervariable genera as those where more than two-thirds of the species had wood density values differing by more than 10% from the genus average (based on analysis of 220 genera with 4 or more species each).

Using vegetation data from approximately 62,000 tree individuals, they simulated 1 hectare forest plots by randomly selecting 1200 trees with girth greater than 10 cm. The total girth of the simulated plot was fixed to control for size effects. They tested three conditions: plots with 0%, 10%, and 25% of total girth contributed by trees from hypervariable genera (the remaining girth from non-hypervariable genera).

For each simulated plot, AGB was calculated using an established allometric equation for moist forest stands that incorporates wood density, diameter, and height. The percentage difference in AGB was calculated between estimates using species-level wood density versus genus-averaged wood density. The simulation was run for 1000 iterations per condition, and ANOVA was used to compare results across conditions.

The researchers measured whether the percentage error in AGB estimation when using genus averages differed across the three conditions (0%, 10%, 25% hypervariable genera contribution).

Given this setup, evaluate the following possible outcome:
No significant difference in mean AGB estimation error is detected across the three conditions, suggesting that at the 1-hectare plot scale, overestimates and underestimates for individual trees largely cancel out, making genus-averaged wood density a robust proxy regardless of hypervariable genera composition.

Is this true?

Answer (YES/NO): NO